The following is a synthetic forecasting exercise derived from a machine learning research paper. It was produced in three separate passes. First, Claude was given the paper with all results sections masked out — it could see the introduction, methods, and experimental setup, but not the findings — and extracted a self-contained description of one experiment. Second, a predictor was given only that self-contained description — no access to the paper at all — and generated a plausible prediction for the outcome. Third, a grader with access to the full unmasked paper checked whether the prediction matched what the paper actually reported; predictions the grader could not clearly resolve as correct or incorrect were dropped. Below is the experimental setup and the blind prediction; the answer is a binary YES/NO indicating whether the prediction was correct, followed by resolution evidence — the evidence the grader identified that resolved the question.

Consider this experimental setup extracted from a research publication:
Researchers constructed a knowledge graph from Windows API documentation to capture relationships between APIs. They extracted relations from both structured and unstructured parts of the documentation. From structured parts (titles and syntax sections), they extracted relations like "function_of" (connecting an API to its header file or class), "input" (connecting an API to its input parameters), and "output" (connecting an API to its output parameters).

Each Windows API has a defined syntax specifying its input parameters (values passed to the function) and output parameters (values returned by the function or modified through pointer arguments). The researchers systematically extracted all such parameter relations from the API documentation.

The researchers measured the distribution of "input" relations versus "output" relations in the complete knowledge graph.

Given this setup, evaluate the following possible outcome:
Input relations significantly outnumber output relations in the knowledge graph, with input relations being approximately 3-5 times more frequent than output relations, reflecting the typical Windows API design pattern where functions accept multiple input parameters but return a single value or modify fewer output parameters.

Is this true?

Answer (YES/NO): YES